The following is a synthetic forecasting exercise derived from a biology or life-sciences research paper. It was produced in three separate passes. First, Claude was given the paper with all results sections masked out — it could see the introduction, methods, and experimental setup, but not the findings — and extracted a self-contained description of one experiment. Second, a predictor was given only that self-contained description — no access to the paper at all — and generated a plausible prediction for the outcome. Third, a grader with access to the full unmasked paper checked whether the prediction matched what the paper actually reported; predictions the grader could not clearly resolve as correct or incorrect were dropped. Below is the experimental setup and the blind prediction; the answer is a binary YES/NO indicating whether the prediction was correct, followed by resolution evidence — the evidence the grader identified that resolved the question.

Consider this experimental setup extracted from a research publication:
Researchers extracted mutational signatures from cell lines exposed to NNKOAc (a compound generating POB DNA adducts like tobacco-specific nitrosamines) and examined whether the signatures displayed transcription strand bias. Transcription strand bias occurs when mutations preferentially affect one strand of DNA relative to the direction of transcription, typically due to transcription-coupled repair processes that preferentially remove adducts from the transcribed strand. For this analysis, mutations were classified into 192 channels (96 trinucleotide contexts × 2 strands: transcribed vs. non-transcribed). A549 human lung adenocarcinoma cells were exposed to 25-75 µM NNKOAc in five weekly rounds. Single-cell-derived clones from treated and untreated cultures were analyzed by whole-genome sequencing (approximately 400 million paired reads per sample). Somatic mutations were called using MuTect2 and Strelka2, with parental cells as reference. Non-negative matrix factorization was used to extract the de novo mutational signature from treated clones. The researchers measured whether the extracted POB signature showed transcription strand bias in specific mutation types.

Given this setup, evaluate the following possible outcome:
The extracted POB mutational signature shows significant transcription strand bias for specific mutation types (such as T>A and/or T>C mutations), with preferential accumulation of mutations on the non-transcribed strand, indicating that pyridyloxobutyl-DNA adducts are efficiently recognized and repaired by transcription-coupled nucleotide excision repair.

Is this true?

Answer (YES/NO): YES